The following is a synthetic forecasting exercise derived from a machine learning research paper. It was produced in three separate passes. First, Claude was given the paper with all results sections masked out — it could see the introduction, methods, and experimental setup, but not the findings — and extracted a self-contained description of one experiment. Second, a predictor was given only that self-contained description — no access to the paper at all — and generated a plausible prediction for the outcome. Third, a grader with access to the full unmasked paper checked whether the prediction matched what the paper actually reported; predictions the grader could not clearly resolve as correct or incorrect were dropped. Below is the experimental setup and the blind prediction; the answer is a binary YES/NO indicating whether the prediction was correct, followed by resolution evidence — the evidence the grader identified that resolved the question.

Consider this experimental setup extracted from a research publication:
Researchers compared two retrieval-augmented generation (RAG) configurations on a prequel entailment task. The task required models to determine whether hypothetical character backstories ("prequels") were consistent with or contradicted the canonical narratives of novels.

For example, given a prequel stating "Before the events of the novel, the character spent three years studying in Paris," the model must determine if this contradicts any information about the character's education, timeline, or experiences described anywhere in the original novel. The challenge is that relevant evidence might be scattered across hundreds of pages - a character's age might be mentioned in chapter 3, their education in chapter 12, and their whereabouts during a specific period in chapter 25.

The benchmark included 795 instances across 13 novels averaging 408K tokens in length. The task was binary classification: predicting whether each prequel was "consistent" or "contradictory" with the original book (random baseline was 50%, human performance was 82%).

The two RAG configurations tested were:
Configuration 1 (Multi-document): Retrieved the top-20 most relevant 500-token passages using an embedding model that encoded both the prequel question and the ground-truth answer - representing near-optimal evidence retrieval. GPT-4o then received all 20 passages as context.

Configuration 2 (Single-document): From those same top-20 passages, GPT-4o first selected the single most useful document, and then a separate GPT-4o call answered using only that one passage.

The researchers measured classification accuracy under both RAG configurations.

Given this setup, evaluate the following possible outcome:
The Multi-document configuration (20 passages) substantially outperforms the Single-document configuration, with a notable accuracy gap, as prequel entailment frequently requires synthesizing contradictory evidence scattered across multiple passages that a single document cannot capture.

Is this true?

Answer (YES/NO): YES